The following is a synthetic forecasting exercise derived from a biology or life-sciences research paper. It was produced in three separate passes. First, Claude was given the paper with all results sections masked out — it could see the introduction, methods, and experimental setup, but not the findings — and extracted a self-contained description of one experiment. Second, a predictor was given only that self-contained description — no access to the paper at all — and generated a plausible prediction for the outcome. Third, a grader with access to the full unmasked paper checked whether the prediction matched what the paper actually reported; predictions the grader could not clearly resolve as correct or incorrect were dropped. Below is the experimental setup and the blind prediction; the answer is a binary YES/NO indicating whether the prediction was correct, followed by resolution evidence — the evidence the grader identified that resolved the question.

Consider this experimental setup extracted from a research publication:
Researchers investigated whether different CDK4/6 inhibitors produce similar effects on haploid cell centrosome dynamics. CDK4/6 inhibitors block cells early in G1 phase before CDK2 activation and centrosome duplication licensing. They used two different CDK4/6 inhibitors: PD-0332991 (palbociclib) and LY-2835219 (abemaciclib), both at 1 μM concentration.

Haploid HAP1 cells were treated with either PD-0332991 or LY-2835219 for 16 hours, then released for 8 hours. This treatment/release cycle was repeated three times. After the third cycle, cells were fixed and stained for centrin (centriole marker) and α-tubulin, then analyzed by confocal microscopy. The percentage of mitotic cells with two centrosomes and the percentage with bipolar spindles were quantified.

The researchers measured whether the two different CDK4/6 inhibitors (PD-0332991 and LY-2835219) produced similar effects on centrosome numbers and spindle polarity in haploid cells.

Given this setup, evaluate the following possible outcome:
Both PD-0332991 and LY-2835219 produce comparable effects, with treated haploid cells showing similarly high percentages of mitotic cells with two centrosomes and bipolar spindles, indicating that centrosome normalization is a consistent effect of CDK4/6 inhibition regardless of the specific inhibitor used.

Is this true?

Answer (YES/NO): NO